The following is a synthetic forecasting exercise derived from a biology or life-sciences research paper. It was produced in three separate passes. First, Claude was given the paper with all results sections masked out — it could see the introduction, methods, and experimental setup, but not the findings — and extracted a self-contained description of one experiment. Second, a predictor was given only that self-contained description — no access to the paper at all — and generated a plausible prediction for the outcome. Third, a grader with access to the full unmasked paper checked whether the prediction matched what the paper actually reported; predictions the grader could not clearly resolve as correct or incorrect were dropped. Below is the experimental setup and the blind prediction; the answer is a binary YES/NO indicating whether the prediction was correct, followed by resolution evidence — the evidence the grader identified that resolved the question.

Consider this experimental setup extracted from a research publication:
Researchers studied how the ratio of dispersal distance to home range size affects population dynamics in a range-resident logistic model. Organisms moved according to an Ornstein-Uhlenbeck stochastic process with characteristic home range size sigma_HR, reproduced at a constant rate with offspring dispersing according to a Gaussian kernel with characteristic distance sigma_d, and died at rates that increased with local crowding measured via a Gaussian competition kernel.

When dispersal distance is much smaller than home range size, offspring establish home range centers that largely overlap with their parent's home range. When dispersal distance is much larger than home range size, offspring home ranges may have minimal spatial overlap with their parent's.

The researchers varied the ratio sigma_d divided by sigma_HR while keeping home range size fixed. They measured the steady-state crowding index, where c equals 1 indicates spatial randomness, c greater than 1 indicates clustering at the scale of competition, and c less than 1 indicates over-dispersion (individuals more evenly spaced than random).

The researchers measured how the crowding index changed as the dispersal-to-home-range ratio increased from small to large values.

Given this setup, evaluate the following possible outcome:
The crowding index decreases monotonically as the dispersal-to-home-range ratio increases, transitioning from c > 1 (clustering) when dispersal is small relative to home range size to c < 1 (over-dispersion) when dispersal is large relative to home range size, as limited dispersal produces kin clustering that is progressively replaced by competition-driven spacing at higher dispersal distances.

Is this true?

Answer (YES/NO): NO